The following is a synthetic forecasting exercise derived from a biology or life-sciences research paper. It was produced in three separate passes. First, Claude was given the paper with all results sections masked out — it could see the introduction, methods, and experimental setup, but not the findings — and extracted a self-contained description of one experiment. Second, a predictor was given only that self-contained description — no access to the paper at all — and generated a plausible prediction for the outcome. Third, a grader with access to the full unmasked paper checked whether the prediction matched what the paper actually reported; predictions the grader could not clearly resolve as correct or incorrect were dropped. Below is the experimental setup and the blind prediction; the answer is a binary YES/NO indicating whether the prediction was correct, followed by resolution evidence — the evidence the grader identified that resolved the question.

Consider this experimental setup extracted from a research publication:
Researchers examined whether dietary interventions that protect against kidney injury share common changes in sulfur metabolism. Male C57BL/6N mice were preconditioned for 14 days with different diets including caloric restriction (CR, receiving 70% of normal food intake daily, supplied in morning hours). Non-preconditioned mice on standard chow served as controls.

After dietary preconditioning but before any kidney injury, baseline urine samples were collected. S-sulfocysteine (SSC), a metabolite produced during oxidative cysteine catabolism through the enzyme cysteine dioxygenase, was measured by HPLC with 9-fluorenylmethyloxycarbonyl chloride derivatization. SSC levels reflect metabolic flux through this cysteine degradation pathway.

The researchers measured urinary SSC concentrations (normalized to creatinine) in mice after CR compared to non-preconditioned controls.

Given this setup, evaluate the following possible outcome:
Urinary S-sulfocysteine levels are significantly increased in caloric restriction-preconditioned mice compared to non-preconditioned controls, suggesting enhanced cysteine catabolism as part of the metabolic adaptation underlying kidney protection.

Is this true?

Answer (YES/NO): NO